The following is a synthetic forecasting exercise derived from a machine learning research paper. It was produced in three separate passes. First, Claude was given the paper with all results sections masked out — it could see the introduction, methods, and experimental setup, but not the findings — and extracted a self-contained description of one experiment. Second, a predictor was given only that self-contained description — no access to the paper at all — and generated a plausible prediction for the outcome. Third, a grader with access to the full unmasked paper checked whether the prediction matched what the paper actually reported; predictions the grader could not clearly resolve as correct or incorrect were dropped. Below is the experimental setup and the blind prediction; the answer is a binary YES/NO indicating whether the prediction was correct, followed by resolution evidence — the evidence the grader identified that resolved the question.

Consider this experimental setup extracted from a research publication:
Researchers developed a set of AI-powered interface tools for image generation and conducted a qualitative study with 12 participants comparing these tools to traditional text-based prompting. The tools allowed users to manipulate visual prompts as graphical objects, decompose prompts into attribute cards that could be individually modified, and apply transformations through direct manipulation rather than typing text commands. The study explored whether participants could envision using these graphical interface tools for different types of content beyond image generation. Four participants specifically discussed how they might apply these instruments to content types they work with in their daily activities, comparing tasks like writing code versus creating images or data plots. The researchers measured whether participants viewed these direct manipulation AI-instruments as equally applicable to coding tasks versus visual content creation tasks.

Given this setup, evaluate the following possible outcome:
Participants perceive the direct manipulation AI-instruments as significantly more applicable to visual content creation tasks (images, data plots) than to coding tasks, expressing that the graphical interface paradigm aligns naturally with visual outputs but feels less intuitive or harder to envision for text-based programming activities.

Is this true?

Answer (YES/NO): YES